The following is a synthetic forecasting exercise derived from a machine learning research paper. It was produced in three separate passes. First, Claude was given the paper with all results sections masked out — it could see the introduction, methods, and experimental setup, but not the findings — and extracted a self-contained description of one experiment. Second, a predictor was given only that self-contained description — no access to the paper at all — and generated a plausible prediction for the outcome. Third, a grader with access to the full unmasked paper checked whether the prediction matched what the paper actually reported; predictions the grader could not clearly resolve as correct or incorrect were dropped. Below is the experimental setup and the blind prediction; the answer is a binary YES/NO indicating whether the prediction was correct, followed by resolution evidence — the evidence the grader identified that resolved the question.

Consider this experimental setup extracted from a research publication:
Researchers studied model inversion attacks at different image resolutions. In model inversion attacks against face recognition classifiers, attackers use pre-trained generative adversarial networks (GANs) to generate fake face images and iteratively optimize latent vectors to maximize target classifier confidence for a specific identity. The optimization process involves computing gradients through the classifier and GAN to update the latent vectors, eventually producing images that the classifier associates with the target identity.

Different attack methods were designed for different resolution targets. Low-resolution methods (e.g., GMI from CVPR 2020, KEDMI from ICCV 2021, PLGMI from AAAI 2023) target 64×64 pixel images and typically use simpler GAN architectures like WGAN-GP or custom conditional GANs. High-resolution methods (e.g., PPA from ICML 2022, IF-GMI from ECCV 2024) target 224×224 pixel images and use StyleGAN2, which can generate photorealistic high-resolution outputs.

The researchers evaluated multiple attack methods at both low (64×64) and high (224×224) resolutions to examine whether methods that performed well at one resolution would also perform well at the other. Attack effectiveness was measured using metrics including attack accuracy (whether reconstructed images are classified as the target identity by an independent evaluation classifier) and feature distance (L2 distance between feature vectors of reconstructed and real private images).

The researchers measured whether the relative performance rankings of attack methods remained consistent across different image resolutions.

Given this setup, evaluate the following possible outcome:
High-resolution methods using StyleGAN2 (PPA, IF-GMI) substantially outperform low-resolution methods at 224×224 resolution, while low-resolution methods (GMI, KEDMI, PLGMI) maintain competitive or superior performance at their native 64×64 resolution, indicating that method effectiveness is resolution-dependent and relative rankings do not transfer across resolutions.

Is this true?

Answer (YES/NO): YES